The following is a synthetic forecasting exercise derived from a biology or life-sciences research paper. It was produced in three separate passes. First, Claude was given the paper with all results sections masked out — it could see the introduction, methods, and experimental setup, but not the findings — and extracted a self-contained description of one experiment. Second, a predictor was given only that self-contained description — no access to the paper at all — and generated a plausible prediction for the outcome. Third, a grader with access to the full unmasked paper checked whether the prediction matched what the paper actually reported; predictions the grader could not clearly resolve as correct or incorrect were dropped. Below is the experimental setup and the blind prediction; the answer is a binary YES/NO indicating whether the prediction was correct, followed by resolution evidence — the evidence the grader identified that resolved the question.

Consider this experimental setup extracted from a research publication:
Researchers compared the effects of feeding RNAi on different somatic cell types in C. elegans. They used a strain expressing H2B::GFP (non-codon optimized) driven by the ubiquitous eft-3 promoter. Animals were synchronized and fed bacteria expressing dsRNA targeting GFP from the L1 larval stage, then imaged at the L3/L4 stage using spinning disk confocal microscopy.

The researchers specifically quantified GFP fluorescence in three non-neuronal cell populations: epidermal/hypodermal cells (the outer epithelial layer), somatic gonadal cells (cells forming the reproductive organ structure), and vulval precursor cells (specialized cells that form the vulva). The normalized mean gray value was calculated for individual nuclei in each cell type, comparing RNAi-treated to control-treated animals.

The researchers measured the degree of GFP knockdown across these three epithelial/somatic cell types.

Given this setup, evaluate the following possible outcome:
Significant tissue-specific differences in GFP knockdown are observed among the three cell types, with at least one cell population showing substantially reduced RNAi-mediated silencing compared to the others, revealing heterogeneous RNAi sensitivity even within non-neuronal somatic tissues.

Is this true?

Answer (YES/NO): NO